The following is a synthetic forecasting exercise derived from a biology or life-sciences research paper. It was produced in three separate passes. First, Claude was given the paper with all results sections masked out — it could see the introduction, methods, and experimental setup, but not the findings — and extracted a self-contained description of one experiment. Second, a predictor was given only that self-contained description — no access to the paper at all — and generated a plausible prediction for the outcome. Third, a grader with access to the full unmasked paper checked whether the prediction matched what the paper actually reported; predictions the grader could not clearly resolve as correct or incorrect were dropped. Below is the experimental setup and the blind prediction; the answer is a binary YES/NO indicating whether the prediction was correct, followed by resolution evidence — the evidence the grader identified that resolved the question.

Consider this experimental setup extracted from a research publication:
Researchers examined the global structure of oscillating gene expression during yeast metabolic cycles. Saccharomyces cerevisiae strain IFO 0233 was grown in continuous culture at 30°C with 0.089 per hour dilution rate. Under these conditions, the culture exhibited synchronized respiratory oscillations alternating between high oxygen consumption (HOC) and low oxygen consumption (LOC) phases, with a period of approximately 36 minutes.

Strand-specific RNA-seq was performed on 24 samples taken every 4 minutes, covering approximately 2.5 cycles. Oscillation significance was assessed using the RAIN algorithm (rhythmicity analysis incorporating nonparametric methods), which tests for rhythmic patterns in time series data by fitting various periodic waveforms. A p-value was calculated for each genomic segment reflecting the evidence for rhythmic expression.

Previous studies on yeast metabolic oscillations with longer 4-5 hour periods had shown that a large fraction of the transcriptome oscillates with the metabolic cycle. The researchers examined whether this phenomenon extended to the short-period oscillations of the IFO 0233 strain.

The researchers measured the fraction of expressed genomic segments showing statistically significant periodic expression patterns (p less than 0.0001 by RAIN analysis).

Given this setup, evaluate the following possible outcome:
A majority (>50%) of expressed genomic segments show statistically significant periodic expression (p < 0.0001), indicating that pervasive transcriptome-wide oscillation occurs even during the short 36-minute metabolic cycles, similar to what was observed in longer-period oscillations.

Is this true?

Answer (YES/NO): NO